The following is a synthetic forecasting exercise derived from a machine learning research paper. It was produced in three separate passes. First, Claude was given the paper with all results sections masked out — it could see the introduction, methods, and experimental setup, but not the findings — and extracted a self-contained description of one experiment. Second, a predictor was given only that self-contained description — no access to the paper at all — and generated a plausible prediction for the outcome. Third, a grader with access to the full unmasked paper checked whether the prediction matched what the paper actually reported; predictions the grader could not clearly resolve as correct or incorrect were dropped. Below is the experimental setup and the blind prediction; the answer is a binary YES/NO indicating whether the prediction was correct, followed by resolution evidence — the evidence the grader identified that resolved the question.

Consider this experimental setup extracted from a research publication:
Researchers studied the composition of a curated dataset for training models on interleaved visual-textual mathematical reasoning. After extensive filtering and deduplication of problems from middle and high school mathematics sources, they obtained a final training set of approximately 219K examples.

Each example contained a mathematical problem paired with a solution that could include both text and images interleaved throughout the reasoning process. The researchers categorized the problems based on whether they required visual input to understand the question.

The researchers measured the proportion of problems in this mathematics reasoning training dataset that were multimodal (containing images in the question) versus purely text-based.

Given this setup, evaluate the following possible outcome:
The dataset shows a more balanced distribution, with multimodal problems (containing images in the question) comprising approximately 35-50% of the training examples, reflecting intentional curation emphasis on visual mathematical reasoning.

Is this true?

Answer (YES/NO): NO